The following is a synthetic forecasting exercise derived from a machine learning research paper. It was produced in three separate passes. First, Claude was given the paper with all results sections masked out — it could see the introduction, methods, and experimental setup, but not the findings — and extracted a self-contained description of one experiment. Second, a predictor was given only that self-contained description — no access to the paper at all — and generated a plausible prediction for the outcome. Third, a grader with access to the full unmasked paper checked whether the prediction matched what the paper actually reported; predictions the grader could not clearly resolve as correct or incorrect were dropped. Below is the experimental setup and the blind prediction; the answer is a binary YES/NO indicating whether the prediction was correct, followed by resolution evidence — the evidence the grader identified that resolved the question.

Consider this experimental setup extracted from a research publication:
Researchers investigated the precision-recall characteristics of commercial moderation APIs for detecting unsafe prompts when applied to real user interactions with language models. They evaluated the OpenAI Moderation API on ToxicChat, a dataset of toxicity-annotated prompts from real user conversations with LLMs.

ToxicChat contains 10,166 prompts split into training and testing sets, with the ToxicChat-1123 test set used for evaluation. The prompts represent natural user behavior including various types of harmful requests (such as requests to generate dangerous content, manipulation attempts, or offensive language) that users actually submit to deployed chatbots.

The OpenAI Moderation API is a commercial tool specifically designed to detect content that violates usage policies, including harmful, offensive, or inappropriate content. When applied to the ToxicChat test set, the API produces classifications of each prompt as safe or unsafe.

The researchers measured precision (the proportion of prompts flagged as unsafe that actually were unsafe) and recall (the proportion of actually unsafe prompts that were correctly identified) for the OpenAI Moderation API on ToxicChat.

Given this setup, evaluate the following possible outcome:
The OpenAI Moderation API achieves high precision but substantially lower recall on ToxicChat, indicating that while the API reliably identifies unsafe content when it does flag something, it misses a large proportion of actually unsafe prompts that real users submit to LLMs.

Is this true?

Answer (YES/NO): YES